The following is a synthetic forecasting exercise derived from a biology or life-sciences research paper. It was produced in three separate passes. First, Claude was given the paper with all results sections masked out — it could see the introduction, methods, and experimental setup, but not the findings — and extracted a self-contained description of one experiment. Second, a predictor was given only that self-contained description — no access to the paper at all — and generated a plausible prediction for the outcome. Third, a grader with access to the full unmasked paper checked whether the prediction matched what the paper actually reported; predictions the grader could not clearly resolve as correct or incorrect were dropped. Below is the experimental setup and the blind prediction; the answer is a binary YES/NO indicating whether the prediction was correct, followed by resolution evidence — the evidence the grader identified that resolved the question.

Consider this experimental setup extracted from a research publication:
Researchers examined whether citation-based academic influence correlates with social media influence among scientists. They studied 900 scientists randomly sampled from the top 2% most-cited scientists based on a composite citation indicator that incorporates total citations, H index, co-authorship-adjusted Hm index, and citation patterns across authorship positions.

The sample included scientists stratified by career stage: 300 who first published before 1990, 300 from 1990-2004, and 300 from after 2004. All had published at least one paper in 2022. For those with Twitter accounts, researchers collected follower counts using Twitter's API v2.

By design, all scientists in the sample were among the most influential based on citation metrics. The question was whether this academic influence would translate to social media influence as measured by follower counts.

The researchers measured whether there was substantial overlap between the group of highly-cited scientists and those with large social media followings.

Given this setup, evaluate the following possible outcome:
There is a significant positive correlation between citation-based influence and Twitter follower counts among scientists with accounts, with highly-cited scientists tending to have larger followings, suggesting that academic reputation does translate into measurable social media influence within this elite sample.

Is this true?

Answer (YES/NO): NO